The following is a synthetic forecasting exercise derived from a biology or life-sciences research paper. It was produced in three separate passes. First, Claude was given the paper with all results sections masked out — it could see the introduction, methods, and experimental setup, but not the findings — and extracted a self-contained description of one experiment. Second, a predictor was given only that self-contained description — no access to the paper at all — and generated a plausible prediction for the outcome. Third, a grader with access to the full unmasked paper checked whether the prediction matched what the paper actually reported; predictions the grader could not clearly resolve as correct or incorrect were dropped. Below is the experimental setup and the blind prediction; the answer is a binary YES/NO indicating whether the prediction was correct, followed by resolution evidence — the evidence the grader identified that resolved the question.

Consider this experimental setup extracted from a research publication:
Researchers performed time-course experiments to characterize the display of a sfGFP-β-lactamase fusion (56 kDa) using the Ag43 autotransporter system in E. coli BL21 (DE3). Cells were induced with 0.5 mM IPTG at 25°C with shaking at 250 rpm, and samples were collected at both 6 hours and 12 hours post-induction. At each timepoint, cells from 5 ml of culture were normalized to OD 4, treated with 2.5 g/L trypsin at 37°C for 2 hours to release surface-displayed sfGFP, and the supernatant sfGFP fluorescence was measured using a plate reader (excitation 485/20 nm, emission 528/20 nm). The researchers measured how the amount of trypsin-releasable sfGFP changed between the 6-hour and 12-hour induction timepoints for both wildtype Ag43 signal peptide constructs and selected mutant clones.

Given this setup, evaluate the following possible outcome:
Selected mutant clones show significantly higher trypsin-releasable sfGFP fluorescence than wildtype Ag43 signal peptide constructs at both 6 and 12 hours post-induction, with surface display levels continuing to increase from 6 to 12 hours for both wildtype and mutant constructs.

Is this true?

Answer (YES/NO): NO